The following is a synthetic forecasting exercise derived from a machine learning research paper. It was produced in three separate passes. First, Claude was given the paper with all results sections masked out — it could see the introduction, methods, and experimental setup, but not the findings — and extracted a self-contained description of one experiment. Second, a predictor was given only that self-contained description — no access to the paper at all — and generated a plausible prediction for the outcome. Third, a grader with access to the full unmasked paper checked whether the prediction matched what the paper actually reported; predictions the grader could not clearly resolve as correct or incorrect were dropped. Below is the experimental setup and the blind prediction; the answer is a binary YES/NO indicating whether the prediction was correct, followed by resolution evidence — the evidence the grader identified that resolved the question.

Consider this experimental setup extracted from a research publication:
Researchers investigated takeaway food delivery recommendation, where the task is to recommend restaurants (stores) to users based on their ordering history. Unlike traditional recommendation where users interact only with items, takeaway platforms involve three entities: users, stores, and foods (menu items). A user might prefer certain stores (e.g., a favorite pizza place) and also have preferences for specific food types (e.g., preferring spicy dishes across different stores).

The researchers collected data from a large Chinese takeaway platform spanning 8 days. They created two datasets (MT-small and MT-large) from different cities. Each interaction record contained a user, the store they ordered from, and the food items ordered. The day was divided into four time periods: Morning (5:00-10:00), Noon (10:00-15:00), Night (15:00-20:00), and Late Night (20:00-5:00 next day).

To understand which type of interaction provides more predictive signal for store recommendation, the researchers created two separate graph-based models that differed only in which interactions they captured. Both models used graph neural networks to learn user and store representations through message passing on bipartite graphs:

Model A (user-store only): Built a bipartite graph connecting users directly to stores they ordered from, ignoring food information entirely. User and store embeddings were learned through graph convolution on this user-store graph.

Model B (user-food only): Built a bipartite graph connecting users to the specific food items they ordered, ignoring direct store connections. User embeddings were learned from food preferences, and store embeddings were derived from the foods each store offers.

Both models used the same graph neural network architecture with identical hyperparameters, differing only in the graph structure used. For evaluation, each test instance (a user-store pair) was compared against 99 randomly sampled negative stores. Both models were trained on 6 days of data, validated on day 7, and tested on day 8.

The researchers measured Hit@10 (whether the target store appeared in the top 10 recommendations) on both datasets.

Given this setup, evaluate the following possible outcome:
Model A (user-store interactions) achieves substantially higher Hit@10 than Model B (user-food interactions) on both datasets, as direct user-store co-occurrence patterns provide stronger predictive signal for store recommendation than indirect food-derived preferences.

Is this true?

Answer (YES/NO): YES